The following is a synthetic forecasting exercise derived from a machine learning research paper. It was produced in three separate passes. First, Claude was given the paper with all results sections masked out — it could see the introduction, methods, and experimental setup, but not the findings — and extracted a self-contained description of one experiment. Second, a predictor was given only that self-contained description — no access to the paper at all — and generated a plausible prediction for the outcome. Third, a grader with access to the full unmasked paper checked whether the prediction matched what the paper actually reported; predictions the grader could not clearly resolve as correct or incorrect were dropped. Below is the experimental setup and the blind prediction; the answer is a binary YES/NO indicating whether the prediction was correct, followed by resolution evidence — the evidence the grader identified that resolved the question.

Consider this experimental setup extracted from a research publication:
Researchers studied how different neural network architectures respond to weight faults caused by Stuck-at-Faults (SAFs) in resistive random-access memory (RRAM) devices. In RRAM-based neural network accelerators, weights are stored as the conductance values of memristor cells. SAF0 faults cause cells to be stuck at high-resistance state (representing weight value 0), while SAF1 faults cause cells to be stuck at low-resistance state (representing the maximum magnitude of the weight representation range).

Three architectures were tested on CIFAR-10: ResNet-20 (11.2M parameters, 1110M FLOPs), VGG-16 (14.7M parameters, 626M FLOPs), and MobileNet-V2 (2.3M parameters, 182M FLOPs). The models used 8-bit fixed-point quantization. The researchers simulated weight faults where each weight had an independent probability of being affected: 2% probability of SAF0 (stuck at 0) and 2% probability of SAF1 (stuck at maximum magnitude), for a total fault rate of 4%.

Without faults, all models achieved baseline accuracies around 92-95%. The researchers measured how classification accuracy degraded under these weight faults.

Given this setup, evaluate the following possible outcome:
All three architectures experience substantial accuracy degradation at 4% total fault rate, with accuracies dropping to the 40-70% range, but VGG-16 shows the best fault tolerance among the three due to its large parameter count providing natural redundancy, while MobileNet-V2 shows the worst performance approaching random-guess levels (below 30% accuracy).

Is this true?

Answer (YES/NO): NO